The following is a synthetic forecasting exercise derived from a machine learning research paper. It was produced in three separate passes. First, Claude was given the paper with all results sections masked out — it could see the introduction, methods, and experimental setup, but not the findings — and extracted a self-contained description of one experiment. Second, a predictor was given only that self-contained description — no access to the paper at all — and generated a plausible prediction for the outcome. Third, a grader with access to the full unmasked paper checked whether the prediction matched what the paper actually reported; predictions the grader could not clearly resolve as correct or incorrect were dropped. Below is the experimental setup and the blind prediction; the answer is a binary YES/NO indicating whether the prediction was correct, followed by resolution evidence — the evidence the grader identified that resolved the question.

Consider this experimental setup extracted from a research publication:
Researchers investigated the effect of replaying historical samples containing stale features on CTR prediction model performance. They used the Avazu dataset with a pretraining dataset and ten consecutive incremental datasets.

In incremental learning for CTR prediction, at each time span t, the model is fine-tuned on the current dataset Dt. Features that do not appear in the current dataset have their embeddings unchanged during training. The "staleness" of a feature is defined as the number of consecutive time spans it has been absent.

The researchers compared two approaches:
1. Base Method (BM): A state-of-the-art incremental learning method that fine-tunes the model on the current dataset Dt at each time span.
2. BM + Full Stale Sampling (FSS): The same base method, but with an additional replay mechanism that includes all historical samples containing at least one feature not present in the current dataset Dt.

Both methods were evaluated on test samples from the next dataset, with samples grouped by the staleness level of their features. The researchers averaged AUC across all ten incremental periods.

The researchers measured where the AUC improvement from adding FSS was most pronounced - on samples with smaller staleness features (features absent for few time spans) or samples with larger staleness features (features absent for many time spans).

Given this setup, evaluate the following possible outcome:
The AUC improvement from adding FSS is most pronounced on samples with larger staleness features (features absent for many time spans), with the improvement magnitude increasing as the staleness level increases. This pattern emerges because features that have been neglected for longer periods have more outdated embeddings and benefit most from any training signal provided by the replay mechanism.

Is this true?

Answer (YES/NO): NO